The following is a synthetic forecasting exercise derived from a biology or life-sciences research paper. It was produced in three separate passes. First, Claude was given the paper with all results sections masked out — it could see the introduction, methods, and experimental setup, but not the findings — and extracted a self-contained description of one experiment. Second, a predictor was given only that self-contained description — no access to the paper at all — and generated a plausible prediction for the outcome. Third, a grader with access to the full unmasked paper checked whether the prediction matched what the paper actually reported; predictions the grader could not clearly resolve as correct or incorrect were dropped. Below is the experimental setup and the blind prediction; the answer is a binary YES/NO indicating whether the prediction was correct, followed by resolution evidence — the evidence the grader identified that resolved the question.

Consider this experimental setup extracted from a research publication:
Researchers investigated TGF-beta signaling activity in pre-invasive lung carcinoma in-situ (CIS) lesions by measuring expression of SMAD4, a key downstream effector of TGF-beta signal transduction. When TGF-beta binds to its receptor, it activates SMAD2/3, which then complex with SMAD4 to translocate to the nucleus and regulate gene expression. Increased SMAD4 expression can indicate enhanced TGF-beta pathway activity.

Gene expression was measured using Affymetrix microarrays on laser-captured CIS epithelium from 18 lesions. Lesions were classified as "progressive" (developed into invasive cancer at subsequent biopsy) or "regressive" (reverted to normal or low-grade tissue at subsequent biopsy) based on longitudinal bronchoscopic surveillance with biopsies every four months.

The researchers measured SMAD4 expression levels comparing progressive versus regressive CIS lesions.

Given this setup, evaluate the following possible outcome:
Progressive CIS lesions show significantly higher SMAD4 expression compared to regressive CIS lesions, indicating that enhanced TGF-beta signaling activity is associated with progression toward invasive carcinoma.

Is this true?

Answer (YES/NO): YES